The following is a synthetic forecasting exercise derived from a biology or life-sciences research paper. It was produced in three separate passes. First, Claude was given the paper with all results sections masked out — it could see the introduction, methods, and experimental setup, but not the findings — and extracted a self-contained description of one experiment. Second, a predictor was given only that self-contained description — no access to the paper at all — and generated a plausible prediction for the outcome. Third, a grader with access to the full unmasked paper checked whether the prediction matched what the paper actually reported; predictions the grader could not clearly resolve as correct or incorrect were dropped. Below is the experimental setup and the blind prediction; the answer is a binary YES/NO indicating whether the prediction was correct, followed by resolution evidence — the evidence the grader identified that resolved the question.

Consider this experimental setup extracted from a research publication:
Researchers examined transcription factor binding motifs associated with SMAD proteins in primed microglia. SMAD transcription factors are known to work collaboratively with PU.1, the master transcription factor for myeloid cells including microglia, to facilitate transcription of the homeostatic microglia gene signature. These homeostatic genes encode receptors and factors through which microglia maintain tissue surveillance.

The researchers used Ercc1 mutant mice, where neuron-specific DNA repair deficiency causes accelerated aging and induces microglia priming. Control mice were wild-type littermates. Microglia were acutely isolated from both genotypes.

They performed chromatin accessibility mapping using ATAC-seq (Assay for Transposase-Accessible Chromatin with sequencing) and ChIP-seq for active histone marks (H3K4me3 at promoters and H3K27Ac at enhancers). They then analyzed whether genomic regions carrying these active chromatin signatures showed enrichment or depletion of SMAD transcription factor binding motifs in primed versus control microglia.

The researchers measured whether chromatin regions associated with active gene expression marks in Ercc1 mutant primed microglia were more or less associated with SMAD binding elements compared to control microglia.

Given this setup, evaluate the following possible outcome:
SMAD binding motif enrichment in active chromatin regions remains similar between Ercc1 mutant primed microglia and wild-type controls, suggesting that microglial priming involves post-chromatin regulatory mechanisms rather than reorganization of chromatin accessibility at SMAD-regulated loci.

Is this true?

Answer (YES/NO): NO